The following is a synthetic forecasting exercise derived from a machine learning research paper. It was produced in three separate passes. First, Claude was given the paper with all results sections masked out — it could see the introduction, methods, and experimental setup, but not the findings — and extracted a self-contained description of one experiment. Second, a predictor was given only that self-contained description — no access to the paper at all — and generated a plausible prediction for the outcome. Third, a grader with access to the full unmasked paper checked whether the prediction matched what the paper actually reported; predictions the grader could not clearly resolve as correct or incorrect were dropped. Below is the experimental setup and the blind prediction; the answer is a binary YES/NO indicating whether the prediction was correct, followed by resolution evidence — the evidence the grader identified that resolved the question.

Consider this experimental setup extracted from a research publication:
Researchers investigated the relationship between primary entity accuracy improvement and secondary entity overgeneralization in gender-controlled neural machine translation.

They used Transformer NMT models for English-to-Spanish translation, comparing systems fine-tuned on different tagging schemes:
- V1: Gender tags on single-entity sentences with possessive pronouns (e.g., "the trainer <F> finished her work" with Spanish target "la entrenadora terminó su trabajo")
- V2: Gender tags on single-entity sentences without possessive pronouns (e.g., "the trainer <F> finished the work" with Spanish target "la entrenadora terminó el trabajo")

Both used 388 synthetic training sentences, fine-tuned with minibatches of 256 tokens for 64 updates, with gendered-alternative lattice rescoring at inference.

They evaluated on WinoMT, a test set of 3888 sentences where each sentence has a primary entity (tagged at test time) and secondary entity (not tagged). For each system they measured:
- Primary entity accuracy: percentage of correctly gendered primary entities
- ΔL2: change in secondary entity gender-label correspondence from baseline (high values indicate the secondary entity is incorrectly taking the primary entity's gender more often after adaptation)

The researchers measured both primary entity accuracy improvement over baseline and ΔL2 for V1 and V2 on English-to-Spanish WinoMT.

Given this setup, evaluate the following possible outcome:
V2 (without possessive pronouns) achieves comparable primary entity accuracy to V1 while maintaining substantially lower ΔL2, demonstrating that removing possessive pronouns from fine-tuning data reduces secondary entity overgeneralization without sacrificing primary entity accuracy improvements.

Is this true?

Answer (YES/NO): YES